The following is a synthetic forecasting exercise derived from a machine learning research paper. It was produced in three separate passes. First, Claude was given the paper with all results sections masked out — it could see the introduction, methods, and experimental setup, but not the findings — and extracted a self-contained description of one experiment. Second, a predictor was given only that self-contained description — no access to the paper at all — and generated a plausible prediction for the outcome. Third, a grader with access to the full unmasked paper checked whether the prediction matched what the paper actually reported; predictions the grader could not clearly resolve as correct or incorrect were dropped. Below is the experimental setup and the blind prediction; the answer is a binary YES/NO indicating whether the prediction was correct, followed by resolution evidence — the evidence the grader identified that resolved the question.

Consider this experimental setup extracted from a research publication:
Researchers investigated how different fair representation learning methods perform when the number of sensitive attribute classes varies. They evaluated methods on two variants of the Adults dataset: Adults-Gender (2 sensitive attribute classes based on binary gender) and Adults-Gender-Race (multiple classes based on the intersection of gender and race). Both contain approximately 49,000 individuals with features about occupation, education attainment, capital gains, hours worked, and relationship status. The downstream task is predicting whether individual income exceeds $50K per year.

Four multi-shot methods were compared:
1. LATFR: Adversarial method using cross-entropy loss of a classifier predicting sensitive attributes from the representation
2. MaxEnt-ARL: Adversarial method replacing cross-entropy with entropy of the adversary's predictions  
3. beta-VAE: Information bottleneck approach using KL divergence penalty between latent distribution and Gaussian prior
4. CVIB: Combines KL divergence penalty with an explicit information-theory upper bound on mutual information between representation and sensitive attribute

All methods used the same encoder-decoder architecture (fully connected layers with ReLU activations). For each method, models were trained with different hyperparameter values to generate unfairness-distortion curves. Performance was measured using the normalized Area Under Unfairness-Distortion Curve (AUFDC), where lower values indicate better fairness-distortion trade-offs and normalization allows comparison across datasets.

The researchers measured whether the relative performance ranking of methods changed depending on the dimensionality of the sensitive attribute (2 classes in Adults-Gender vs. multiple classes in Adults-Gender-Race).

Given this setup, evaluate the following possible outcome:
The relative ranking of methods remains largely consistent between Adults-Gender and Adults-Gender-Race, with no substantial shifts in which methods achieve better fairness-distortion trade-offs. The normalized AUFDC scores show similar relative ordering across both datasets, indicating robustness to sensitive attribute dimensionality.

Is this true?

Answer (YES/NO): NO